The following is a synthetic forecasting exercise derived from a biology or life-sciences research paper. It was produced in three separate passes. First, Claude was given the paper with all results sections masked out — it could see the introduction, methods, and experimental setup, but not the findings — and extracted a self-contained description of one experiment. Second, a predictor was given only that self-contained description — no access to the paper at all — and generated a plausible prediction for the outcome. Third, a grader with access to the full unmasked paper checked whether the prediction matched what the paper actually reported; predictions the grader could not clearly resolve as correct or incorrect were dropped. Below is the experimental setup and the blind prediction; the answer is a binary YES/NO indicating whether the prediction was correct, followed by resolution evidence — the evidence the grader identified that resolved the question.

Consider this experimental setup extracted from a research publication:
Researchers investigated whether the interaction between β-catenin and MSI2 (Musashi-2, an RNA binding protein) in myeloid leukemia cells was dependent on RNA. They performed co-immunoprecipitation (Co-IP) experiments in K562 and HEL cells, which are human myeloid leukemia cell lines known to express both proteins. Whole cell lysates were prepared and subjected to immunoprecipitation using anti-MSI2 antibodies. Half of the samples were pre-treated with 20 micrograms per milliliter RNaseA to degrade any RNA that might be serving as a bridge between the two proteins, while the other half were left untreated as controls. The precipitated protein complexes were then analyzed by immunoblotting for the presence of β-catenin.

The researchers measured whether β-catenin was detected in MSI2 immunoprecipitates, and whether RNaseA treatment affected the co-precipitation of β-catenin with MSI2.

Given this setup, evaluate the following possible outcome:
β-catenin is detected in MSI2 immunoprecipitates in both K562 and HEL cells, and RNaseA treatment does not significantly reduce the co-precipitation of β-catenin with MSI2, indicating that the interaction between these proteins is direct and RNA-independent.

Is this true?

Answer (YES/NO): YES